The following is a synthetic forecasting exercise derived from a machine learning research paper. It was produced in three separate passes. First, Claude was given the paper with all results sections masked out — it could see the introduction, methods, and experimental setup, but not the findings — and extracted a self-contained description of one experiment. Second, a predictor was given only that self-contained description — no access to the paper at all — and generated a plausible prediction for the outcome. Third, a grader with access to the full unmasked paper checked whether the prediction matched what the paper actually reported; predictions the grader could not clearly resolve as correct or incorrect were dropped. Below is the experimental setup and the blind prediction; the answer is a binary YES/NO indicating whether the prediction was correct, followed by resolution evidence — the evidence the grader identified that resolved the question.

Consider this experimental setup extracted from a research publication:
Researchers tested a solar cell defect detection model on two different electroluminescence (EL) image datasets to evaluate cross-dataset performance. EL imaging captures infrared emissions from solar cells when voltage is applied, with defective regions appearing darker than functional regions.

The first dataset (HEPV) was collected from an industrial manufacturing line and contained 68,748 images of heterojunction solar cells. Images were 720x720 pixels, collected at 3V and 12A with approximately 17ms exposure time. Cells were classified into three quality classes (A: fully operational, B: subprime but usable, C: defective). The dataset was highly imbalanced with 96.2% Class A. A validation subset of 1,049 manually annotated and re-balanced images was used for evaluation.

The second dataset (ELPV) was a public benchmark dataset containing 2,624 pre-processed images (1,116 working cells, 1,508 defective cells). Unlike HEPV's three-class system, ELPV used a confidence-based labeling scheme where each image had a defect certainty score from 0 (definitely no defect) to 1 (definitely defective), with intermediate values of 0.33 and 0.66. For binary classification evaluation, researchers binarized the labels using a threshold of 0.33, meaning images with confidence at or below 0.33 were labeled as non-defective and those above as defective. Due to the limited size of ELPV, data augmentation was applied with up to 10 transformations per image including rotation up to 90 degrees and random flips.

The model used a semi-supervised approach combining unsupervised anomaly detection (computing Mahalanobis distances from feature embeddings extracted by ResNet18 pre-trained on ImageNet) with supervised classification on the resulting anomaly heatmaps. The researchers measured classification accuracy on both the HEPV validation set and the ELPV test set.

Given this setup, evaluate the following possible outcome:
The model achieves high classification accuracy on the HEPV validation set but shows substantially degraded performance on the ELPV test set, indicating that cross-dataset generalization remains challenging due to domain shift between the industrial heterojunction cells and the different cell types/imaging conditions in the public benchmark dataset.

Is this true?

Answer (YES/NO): NO